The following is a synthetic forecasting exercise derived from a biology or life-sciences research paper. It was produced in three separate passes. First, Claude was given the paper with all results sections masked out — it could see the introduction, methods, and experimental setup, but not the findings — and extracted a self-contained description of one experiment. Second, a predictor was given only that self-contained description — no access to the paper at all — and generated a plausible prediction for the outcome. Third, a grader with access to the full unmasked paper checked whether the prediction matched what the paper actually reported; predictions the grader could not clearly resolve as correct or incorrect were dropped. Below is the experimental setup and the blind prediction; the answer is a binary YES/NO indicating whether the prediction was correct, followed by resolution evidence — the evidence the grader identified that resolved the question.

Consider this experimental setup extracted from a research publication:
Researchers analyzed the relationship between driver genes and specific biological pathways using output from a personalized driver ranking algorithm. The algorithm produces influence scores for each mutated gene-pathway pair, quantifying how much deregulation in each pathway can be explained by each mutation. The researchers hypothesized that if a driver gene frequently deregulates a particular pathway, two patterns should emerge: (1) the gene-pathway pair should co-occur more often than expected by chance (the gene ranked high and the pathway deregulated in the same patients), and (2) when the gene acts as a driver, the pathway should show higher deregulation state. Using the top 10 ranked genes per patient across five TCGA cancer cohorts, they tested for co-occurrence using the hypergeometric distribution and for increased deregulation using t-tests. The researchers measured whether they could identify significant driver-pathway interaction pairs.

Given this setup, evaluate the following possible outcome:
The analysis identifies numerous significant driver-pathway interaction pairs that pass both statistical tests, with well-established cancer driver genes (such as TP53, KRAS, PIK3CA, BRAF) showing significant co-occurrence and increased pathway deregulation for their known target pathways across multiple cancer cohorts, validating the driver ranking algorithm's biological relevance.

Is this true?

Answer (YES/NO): NO